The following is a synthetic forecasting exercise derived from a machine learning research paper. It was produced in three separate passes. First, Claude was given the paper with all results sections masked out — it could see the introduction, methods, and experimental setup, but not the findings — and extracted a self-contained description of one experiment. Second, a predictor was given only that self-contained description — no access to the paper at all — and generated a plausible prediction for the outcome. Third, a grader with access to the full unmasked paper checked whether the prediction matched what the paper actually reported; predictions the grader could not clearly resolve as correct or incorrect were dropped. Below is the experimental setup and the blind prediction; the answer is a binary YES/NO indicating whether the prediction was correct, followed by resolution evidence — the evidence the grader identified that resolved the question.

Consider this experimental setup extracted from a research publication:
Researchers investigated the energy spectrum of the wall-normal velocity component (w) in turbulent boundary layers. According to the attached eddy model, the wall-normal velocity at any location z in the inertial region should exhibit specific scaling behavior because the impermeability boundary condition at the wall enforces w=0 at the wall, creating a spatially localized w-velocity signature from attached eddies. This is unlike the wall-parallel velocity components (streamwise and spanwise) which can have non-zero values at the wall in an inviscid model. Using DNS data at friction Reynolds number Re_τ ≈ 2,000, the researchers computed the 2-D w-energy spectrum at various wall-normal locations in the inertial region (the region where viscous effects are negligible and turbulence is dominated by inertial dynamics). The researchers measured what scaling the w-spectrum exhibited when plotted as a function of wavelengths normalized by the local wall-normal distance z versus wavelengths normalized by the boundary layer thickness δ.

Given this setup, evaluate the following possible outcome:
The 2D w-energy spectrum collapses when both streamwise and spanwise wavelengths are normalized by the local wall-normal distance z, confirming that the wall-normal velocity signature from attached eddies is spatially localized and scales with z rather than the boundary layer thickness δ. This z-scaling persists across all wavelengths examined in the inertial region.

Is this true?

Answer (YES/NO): NO